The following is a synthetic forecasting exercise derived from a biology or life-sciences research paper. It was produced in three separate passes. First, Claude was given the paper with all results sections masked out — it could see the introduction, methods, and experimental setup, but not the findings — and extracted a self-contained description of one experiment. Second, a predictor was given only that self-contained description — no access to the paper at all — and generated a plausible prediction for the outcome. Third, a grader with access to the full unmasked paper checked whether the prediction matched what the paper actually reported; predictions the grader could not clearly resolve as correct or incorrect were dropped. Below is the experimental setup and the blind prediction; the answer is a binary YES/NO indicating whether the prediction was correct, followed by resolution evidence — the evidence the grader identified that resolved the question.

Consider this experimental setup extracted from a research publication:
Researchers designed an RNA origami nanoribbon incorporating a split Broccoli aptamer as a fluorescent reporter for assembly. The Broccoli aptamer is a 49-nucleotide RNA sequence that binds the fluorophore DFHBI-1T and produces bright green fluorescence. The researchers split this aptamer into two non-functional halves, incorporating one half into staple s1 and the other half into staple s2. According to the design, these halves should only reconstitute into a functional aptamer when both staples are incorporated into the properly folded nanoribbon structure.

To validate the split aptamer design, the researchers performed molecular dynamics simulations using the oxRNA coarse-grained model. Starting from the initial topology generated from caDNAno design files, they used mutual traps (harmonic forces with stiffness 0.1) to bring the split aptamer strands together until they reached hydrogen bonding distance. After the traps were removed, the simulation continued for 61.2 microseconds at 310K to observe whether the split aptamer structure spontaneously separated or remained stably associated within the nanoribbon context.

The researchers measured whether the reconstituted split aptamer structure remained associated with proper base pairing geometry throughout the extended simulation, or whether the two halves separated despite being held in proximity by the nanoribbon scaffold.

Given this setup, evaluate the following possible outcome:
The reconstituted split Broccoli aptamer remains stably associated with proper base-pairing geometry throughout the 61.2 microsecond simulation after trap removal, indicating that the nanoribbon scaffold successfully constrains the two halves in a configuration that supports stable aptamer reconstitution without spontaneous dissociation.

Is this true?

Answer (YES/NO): YES